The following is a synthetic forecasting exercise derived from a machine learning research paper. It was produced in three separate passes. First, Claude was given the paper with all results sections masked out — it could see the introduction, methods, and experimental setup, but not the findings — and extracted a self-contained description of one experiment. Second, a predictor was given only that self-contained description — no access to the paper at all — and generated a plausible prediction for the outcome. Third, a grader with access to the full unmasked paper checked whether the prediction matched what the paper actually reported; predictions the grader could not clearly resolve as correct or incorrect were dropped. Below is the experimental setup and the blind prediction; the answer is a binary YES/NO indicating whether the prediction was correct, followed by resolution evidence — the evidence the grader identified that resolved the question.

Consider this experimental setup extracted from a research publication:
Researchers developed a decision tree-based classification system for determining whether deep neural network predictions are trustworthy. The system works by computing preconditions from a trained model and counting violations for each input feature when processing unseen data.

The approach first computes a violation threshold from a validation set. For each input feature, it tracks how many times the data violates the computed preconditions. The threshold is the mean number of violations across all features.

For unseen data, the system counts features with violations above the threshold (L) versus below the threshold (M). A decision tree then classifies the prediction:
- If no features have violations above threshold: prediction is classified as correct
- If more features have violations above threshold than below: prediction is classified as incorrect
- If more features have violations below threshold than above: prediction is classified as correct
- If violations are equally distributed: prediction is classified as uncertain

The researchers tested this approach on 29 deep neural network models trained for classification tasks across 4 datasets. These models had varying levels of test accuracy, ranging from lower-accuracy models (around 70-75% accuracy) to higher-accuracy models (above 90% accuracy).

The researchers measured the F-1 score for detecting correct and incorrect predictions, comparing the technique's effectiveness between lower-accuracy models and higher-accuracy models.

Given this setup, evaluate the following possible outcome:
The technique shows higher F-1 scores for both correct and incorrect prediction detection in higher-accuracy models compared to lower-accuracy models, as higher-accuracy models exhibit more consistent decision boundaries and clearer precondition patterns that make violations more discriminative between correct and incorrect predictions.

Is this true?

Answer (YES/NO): YES